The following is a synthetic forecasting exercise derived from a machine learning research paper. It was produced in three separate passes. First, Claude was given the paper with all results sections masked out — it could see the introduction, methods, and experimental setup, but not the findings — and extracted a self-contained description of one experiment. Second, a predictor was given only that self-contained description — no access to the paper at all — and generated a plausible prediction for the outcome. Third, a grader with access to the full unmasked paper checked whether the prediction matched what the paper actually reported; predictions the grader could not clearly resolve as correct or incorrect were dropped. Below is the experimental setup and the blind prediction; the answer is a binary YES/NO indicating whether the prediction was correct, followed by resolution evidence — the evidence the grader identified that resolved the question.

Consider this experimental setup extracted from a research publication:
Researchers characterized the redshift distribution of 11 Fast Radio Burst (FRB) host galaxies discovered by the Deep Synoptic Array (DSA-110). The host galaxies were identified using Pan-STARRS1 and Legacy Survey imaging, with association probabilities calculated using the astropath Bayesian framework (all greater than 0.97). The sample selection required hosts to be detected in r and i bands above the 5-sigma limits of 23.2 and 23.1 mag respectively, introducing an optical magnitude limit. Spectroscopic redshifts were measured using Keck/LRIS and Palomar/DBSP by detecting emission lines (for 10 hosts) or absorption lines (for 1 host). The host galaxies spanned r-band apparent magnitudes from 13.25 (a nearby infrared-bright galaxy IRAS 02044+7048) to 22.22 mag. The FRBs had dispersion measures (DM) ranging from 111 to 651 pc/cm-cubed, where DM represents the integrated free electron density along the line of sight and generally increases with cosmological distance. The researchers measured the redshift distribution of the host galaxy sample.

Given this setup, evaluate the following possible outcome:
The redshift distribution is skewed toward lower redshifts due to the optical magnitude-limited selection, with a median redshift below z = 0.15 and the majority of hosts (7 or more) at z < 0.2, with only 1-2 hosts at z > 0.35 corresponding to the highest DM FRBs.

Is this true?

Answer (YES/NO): NO